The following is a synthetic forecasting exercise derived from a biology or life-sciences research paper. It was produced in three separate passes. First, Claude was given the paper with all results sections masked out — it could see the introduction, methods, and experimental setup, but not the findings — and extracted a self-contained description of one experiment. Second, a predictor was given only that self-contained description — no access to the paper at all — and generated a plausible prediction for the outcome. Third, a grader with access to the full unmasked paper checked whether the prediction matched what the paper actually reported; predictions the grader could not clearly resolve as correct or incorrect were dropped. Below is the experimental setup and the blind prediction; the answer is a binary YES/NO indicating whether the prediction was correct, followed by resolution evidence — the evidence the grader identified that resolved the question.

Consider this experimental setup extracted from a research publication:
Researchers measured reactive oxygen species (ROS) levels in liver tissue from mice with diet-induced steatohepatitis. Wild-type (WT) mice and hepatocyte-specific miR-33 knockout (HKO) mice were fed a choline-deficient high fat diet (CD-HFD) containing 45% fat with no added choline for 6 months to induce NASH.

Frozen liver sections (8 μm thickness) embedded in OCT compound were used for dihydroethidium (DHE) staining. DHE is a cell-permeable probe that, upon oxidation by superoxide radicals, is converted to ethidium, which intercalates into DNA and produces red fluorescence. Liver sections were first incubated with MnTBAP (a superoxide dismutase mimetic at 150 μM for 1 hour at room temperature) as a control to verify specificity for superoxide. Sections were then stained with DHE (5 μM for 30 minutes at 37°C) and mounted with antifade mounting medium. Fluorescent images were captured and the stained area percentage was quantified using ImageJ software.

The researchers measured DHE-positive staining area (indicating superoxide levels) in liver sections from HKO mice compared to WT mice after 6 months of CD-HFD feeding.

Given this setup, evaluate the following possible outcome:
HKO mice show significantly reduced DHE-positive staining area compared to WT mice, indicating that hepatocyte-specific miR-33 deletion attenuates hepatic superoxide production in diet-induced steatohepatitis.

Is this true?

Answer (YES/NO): YES